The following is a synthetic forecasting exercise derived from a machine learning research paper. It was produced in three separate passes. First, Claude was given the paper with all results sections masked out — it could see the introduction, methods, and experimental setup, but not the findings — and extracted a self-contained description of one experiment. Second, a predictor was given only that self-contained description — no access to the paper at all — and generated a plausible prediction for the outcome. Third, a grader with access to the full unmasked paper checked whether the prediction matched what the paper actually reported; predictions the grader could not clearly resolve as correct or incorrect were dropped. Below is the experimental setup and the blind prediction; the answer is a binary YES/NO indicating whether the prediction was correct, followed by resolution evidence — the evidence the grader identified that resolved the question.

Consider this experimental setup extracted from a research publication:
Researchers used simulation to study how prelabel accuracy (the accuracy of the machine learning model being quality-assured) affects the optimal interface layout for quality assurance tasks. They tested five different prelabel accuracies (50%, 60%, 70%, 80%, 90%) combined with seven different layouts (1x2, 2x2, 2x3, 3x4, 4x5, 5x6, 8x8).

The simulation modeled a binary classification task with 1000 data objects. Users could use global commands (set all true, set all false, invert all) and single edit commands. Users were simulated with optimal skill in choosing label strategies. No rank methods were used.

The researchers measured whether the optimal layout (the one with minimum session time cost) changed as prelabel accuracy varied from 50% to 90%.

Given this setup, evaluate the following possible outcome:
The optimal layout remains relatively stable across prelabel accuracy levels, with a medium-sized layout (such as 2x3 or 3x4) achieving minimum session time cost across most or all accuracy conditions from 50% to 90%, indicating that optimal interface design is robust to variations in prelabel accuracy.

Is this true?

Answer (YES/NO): NO